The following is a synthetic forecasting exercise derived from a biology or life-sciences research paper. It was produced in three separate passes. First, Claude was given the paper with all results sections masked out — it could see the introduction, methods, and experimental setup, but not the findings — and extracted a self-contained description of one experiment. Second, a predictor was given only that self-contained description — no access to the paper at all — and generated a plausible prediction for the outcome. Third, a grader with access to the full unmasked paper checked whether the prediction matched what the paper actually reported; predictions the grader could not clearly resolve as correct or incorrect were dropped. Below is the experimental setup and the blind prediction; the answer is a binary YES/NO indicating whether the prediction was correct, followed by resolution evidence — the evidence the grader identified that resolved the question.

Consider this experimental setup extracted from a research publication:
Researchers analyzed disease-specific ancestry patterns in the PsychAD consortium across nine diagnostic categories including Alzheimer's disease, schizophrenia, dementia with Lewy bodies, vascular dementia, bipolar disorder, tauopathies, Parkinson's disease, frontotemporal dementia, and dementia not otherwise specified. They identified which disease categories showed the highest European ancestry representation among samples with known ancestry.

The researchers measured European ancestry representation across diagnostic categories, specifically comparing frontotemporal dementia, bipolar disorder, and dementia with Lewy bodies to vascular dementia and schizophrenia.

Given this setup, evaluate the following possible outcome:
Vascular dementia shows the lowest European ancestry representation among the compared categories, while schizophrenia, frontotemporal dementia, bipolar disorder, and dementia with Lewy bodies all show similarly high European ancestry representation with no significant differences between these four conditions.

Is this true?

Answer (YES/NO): NO